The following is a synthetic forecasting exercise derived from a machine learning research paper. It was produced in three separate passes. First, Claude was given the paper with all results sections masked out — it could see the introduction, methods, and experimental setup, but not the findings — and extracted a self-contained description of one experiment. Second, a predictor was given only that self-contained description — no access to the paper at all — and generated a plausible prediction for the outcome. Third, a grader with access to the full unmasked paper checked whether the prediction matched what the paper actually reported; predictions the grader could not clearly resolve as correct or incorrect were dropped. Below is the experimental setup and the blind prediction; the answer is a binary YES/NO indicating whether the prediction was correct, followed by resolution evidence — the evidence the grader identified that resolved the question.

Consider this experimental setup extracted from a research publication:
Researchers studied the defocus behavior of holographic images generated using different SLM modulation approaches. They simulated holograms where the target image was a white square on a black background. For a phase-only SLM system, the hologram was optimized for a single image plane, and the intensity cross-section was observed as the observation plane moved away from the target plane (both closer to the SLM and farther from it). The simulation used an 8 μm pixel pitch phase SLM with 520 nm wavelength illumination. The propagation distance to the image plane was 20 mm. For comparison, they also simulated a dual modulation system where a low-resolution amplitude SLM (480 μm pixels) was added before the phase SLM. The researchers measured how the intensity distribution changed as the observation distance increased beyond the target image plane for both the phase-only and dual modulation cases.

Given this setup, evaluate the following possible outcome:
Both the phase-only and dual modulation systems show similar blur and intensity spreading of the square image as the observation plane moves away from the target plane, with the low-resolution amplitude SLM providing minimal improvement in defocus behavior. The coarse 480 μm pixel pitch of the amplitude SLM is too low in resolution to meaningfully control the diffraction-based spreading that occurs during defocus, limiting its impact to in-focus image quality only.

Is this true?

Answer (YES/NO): NO